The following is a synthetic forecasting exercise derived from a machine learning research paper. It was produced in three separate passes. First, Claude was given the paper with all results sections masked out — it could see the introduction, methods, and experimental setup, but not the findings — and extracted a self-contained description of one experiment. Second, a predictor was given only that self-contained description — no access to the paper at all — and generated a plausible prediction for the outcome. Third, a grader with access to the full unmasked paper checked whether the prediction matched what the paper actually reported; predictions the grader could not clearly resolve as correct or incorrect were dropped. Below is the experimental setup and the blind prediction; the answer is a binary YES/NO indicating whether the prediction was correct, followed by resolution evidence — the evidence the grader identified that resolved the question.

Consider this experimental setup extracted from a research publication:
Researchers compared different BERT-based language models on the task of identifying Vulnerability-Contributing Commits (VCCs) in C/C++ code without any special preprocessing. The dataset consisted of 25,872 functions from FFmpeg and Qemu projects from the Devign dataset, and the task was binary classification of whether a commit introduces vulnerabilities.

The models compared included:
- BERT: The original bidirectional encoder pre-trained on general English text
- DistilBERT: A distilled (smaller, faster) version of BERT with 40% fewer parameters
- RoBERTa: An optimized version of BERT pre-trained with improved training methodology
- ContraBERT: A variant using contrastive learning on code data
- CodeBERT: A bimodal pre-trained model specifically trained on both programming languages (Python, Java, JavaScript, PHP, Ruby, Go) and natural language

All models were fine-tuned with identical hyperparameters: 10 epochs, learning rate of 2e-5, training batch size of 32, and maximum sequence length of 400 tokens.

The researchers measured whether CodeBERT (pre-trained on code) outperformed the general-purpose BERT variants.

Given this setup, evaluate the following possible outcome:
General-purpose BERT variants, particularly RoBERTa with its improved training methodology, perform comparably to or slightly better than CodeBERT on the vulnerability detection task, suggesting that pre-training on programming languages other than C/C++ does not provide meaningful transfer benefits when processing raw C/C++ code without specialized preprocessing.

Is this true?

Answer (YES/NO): YES